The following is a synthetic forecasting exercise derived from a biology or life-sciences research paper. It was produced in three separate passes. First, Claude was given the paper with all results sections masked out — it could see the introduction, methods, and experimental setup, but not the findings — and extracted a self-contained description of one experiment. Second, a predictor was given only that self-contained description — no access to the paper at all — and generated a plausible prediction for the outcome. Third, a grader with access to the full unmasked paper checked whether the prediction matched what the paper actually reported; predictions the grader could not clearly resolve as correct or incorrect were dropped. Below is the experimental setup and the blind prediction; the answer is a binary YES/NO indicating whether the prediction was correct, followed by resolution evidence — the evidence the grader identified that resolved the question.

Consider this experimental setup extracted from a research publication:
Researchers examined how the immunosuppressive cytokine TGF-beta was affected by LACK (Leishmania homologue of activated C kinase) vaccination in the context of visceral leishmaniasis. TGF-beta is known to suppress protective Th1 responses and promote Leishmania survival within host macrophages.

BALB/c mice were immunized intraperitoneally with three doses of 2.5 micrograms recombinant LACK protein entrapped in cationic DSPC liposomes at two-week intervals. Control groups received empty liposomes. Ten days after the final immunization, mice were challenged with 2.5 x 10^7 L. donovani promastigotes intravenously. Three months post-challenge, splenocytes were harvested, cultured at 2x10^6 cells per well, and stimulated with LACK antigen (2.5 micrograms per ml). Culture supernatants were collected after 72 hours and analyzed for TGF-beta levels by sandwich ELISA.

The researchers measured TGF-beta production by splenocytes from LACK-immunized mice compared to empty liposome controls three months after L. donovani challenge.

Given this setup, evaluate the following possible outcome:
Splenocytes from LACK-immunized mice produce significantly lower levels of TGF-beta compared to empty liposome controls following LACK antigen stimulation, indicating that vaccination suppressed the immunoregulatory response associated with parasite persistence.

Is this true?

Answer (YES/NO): NO